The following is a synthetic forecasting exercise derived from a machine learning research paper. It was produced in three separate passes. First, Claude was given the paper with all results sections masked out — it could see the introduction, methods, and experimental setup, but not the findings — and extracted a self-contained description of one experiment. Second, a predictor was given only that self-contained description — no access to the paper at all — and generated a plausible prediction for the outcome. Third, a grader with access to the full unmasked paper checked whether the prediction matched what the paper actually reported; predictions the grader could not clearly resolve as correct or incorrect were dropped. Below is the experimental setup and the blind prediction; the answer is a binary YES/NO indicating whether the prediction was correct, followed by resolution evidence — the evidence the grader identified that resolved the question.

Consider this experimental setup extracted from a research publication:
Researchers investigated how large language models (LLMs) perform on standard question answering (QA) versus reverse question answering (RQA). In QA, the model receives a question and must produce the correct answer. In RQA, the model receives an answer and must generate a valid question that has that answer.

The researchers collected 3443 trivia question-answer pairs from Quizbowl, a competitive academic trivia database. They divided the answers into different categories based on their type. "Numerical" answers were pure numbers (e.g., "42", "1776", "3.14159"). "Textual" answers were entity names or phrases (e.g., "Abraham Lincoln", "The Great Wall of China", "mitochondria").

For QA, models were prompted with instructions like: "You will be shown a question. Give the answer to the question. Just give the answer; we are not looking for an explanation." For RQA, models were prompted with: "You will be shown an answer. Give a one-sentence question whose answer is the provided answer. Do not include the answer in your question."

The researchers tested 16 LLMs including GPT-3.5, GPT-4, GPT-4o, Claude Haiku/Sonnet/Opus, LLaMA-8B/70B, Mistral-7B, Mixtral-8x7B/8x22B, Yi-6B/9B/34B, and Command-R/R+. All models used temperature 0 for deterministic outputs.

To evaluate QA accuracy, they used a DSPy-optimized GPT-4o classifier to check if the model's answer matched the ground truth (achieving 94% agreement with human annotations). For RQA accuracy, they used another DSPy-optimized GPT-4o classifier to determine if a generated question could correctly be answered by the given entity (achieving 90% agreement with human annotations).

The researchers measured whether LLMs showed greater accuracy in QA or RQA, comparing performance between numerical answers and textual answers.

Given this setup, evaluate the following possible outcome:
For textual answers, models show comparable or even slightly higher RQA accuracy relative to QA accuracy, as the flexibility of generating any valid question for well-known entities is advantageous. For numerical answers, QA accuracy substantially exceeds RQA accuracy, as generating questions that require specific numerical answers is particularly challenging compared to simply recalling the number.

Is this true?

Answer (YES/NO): YES